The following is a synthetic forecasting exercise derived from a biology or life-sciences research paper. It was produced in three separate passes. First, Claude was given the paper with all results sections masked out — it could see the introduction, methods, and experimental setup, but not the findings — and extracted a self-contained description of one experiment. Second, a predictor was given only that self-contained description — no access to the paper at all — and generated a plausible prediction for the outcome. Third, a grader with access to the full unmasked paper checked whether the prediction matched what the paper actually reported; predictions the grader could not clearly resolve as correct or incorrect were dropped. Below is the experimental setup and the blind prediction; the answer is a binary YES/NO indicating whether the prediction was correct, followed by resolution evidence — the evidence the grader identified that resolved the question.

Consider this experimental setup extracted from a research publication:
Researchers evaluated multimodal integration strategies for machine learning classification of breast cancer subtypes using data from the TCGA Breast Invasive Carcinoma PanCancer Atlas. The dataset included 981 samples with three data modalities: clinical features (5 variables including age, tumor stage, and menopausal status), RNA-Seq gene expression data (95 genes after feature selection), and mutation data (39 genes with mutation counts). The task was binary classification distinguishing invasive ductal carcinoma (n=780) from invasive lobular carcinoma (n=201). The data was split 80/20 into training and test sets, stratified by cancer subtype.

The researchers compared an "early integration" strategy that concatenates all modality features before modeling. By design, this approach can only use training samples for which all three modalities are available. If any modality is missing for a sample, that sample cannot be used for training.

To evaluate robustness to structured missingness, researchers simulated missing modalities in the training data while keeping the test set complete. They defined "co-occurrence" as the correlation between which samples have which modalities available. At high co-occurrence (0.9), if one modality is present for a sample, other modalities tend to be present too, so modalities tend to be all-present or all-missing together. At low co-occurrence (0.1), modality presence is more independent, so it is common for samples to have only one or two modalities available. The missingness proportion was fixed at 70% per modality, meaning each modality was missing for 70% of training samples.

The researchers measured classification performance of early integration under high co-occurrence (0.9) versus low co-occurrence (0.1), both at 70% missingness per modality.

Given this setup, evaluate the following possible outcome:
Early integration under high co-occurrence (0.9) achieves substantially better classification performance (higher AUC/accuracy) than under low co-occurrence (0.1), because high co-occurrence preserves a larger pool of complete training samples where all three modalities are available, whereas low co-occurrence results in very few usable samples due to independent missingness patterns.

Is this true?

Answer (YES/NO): YES